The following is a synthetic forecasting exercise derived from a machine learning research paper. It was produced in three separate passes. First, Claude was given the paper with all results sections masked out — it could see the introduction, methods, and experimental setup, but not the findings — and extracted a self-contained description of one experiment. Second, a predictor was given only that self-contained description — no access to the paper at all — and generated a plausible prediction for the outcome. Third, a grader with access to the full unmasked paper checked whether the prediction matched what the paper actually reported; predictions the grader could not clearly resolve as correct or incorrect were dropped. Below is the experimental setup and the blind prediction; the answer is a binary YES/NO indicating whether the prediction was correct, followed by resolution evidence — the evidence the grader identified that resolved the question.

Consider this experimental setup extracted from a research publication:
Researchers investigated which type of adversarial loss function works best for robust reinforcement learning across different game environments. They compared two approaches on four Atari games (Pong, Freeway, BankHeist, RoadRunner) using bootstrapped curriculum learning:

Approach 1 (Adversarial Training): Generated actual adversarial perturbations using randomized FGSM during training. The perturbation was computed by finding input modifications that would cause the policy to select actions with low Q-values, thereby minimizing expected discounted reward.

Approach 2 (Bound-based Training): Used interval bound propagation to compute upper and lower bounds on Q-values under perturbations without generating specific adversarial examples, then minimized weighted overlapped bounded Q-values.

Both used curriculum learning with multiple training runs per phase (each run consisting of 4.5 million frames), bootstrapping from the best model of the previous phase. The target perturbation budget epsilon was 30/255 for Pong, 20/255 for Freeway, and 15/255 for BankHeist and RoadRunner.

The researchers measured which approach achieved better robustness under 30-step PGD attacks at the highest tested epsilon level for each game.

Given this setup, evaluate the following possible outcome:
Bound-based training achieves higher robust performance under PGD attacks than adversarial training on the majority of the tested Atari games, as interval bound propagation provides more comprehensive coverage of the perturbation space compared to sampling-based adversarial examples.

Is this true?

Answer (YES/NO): NO